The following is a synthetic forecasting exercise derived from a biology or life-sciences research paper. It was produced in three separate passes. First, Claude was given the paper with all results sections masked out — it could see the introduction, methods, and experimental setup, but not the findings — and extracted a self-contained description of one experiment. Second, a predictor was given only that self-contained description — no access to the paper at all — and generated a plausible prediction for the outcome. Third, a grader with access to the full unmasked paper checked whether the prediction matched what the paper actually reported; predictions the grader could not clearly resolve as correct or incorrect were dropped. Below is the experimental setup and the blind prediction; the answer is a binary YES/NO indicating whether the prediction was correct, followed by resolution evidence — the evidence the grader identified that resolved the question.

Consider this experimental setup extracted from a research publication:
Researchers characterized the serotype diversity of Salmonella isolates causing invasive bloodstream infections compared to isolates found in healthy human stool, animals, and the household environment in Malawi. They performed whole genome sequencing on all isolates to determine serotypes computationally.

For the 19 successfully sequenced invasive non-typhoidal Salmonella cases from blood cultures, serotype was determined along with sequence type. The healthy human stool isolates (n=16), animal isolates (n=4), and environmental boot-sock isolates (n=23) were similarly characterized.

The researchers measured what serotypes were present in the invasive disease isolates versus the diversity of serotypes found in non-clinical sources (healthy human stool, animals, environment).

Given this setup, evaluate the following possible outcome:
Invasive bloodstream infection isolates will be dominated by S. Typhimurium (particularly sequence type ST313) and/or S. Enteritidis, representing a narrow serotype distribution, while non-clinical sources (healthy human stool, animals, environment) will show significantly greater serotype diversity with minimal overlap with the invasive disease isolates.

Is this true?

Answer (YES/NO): YES